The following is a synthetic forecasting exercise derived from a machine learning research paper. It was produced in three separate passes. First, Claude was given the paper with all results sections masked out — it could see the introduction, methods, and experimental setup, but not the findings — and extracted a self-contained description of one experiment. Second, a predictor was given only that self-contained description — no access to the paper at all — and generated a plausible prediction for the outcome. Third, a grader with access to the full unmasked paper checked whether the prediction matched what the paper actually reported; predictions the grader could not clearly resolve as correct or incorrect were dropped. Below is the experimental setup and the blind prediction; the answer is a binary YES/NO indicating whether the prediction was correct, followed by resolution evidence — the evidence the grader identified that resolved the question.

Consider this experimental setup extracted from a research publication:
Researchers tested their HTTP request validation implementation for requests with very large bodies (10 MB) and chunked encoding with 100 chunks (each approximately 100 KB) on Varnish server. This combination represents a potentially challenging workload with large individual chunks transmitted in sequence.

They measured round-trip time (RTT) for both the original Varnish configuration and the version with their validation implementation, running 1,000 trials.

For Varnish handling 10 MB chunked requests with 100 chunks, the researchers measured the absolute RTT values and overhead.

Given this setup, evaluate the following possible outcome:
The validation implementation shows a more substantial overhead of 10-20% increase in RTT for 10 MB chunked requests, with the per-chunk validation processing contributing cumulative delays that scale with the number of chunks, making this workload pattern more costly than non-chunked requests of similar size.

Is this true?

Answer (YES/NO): NO